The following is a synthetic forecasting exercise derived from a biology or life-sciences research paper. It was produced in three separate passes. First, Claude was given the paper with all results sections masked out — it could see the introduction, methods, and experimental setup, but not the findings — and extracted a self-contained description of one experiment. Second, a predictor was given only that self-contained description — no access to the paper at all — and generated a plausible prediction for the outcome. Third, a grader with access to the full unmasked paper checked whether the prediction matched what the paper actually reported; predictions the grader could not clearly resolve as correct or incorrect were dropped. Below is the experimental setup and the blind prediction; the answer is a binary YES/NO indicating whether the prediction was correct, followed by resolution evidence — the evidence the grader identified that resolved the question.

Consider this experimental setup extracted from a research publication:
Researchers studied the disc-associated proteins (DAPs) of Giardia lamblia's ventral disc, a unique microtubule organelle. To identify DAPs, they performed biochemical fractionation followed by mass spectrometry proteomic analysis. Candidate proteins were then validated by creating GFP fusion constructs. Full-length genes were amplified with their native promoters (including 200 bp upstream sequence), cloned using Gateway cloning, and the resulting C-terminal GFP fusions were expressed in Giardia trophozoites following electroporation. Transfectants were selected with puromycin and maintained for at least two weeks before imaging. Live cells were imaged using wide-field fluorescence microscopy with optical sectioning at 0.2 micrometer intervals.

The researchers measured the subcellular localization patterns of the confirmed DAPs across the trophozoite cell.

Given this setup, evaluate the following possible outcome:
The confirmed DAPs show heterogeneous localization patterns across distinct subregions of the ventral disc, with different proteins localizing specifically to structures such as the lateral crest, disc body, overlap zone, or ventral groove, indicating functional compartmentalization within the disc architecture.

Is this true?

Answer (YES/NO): YES